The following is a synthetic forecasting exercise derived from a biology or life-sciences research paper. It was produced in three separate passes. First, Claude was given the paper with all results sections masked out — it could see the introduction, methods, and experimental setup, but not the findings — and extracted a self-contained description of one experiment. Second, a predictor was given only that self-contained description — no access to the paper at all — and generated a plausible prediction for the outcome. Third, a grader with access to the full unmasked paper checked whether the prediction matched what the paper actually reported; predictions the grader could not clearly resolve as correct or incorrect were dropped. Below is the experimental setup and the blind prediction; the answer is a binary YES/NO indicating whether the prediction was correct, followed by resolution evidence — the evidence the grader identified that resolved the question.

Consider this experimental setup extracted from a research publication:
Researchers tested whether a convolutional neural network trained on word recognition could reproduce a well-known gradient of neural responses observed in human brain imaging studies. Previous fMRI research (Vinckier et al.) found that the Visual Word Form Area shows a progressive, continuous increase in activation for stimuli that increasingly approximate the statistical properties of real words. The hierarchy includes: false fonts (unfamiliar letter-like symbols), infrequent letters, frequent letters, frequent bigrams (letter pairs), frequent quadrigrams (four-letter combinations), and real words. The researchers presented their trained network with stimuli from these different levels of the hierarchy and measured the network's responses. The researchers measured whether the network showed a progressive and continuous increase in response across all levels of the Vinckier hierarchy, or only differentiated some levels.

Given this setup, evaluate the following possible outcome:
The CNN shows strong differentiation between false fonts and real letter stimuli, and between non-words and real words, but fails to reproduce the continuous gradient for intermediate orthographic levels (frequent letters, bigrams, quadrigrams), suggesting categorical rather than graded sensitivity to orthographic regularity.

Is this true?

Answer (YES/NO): NO